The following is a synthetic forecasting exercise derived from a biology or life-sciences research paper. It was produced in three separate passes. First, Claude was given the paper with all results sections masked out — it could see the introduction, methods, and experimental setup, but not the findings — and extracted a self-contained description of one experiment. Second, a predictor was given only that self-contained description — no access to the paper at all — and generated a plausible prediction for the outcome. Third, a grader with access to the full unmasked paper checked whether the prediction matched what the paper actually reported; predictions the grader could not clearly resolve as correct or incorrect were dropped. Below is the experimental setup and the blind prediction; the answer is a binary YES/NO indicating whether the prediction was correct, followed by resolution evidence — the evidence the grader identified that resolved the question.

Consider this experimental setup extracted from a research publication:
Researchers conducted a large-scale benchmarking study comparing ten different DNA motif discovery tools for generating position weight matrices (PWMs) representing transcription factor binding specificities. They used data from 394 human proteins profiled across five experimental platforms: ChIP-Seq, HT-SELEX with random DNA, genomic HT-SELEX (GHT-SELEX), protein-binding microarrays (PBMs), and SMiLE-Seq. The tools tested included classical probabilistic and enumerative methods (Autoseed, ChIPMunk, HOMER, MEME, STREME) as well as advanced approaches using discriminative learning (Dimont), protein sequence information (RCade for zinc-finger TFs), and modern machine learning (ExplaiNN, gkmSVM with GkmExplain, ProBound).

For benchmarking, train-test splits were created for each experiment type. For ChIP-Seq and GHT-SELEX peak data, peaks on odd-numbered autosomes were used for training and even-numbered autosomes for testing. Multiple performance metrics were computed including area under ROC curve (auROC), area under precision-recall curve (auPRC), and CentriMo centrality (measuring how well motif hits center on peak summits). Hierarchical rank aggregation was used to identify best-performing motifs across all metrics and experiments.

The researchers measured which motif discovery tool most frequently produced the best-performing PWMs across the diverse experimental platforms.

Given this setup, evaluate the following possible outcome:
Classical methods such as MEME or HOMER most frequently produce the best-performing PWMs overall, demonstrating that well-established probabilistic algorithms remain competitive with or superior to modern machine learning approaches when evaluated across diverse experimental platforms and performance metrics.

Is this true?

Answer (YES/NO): NO